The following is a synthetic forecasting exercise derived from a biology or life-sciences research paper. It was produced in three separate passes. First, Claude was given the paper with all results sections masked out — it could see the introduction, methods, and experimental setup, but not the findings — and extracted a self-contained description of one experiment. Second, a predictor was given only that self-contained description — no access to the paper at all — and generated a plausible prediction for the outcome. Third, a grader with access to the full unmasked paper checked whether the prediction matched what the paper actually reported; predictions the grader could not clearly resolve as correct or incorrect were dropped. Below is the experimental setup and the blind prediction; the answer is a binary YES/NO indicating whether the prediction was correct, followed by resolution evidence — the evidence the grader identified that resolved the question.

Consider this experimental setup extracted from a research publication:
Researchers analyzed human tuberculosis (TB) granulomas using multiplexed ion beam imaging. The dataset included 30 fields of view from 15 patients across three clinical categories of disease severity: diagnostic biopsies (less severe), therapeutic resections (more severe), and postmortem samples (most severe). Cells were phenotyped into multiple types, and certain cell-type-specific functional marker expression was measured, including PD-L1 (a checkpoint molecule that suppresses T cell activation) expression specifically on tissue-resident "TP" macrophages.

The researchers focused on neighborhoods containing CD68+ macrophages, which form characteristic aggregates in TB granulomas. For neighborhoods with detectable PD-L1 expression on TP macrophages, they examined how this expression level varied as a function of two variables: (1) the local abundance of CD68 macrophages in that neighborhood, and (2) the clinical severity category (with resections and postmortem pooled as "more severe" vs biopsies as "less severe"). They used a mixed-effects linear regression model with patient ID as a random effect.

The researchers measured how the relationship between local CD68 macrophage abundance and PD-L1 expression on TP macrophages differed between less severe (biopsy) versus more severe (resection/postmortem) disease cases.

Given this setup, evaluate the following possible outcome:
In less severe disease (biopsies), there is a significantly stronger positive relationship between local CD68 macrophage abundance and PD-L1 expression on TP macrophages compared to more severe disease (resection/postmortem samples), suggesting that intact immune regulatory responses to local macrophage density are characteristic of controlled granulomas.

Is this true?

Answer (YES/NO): NO